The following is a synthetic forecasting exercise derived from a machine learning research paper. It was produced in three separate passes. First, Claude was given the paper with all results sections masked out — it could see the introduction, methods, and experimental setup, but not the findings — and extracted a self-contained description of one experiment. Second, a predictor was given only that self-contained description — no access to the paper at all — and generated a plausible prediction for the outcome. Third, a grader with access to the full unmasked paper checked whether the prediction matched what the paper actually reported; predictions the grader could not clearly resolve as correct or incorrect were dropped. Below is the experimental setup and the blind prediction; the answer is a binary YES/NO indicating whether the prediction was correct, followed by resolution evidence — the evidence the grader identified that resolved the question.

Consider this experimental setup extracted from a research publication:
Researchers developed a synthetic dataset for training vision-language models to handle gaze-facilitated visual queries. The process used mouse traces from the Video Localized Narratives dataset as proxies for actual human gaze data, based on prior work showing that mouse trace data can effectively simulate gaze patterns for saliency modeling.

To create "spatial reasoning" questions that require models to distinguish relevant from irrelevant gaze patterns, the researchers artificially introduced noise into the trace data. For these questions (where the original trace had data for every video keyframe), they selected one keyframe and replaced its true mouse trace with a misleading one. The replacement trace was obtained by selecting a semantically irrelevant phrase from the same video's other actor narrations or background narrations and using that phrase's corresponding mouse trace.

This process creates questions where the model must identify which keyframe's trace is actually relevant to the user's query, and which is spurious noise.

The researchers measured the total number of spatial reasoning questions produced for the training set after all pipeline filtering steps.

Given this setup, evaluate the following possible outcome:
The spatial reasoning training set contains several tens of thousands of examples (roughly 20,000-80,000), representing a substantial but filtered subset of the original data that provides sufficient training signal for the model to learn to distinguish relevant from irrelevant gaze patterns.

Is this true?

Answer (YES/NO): YES